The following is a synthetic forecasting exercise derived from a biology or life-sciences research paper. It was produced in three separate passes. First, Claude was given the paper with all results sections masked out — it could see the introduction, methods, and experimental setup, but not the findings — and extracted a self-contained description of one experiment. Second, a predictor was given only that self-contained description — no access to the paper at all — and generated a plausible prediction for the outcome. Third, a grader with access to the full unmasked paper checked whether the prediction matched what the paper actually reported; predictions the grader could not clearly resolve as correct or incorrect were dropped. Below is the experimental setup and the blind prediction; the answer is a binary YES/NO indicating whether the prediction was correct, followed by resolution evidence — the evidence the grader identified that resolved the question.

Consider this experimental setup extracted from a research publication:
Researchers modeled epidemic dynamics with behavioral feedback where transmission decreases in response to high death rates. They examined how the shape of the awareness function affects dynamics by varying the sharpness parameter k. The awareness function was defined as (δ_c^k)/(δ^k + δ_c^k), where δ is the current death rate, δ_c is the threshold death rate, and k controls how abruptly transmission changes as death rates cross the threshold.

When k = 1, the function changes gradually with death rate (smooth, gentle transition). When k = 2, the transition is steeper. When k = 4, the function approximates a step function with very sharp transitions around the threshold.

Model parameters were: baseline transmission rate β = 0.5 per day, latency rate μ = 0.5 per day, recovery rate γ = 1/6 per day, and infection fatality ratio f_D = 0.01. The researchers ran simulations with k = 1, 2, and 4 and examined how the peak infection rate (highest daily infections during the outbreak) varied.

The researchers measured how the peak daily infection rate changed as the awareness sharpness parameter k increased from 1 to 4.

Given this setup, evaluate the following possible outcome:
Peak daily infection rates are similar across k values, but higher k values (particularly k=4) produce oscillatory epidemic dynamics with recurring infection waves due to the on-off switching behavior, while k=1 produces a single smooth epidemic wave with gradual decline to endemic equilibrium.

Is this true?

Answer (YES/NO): NO